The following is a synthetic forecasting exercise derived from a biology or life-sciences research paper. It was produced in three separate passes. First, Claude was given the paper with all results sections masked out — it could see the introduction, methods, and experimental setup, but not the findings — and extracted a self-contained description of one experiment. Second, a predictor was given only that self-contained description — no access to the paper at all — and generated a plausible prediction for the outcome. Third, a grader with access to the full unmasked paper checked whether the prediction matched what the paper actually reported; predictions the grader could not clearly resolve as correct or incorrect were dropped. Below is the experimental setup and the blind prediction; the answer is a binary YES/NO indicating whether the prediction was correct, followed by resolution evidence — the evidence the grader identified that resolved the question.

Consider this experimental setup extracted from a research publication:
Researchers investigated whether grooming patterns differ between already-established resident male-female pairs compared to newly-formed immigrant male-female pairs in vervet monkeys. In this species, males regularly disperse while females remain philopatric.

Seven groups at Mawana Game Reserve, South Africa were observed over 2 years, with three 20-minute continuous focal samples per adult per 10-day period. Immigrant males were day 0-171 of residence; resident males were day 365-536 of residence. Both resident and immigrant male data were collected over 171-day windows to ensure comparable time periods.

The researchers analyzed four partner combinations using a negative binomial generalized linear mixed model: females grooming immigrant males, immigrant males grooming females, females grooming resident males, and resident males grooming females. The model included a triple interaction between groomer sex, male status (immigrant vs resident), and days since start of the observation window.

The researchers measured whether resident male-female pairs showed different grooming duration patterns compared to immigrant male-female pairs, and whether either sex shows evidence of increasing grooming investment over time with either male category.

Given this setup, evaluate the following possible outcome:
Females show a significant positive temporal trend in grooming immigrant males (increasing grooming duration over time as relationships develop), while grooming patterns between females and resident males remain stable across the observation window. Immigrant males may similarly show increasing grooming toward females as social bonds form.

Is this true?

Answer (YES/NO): NO